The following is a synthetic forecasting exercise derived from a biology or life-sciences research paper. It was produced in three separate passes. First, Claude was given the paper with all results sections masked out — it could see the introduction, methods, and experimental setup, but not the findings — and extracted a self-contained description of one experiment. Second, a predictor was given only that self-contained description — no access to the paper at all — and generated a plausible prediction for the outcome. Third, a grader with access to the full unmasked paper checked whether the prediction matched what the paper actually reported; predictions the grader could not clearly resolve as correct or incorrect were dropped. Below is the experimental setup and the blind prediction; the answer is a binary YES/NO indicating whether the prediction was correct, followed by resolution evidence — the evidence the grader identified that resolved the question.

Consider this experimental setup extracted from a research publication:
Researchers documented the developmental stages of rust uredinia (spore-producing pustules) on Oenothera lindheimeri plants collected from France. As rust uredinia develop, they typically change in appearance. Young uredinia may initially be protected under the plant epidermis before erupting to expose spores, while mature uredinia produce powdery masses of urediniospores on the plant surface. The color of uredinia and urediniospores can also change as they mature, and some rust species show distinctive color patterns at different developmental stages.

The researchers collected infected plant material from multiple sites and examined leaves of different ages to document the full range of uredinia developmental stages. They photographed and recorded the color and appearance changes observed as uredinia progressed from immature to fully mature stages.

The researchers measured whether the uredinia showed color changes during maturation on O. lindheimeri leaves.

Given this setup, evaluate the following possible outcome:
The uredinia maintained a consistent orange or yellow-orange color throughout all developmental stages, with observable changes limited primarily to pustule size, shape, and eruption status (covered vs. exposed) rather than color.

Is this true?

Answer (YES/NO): NO